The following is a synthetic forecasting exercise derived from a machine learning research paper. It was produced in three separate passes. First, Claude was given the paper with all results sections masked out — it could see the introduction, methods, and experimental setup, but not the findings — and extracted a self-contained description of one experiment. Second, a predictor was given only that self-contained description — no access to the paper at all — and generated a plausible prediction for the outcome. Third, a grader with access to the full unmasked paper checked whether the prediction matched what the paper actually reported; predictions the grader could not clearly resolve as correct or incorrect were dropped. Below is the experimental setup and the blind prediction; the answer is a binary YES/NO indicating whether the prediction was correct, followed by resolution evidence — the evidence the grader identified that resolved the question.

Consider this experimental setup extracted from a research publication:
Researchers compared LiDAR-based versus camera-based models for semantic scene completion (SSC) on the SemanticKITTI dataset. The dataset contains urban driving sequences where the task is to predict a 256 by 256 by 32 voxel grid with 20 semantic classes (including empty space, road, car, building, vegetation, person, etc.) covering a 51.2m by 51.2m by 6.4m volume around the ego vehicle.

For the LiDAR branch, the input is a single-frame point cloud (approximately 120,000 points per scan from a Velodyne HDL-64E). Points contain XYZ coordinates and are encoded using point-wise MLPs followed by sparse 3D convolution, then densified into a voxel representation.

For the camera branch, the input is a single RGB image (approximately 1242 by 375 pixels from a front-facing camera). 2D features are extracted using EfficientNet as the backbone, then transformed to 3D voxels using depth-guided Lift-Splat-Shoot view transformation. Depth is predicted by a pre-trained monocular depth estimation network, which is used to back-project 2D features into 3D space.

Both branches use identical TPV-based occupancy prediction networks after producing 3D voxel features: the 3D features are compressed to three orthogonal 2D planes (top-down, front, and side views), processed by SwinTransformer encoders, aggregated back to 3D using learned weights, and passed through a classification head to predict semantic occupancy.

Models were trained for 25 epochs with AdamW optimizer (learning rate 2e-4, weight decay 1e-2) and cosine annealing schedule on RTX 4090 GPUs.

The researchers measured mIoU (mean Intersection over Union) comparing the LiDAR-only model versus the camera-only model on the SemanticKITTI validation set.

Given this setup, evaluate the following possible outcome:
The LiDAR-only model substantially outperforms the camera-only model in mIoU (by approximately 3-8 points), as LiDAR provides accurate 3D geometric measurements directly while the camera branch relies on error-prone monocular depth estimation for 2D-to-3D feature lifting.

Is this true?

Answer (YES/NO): YES